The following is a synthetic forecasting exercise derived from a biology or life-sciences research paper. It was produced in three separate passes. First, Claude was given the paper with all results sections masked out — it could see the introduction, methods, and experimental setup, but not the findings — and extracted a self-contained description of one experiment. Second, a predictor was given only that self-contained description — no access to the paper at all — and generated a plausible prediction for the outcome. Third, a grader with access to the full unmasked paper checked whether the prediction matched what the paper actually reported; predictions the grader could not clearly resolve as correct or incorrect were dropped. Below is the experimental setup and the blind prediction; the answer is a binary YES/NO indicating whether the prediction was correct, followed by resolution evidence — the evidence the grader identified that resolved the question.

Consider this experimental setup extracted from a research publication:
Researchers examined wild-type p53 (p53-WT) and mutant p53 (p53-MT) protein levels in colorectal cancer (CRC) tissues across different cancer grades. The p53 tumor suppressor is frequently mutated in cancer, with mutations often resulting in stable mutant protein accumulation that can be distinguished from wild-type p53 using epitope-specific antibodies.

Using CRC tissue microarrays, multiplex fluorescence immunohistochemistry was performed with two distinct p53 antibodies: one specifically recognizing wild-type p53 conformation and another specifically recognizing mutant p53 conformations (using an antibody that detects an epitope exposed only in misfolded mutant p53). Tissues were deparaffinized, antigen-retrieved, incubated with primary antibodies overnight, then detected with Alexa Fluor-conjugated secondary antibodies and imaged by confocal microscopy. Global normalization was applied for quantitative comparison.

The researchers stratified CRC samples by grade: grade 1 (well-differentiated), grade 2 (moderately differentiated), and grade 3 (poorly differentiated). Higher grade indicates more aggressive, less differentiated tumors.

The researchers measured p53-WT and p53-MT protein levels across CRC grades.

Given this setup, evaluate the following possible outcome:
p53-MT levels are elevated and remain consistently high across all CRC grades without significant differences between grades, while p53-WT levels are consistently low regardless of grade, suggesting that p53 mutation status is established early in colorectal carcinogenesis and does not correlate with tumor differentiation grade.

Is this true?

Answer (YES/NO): NO